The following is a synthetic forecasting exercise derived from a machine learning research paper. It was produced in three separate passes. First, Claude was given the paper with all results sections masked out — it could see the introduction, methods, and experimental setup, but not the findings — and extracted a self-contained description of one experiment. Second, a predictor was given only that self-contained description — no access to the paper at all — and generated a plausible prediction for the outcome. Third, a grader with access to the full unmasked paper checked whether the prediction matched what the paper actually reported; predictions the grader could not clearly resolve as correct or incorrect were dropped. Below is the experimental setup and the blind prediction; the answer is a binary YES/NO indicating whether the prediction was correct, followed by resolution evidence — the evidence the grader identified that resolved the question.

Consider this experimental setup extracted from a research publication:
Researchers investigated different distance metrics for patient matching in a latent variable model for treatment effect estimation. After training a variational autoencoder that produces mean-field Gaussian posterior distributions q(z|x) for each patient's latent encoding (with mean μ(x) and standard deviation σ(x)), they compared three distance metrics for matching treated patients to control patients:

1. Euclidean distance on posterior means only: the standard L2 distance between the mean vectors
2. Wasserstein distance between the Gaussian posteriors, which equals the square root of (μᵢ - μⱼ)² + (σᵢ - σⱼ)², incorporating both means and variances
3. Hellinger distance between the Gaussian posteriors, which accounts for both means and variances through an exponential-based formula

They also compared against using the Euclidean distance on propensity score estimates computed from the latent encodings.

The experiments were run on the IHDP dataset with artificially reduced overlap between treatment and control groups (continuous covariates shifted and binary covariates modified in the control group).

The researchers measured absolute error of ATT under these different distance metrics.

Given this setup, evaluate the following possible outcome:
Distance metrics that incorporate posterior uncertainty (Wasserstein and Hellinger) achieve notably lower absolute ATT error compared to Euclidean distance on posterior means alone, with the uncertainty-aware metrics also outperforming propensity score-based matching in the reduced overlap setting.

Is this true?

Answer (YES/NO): NO